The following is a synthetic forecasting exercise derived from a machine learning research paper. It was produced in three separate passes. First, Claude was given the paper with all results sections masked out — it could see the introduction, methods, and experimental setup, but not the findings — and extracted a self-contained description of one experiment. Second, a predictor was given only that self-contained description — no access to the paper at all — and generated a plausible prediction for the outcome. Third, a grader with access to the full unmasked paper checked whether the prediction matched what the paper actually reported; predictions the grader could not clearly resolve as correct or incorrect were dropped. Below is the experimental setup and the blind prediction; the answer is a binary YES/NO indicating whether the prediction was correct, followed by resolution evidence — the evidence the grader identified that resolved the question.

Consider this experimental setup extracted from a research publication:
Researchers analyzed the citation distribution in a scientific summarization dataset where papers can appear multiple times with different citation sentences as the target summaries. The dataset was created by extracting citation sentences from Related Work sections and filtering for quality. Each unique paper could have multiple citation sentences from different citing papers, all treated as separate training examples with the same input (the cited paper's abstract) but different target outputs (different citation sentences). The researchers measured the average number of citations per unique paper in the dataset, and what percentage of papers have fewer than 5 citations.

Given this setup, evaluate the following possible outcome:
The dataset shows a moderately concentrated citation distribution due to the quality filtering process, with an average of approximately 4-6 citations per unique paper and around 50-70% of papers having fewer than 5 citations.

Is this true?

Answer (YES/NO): NO